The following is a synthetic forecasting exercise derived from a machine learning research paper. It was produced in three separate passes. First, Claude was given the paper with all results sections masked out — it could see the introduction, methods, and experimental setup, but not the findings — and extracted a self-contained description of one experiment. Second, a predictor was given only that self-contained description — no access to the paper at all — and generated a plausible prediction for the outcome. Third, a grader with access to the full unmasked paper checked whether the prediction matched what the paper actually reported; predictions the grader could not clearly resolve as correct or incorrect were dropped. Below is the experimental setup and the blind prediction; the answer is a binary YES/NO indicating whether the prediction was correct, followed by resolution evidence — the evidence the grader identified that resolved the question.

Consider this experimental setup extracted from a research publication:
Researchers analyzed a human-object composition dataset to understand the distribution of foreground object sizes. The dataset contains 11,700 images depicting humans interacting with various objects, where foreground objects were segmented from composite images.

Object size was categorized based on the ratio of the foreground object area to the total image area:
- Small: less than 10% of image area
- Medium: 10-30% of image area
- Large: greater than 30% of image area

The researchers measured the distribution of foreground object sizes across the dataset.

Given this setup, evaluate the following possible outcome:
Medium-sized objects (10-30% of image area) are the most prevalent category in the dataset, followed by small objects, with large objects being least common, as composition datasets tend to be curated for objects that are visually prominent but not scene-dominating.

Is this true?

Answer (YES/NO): YES